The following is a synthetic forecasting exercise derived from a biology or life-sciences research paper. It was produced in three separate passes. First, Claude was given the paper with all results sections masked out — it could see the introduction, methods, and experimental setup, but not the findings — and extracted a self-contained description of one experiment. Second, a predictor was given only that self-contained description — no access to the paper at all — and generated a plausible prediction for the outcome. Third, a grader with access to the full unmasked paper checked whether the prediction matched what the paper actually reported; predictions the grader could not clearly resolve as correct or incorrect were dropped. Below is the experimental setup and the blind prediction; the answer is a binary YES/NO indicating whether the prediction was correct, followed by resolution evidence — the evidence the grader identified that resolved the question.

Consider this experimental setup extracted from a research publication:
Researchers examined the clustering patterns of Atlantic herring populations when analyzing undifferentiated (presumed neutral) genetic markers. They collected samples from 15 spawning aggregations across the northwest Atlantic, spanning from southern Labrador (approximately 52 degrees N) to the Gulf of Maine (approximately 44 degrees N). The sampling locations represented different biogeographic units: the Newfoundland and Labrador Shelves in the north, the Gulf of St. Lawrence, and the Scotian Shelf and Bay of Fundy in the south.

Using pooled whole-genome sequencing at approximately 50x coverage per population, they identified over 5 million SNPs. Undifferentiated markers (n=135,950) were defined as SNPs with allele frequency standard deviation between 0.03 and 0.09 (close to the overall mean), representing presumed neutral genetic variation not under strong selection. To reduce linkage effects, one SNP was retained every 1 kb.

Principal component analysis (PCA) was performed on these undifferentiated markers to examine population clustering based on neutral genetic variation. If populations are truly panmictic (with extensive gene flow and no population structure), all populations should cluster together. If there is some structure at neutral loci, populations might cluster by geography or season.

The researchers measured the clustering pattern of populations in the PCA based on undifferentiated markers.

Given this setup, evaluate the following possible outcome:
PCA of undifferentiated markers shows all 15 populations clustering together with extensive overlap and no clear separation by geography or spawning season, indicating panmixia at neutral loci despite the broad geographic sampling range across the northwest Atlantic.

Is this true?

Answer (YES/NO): NO